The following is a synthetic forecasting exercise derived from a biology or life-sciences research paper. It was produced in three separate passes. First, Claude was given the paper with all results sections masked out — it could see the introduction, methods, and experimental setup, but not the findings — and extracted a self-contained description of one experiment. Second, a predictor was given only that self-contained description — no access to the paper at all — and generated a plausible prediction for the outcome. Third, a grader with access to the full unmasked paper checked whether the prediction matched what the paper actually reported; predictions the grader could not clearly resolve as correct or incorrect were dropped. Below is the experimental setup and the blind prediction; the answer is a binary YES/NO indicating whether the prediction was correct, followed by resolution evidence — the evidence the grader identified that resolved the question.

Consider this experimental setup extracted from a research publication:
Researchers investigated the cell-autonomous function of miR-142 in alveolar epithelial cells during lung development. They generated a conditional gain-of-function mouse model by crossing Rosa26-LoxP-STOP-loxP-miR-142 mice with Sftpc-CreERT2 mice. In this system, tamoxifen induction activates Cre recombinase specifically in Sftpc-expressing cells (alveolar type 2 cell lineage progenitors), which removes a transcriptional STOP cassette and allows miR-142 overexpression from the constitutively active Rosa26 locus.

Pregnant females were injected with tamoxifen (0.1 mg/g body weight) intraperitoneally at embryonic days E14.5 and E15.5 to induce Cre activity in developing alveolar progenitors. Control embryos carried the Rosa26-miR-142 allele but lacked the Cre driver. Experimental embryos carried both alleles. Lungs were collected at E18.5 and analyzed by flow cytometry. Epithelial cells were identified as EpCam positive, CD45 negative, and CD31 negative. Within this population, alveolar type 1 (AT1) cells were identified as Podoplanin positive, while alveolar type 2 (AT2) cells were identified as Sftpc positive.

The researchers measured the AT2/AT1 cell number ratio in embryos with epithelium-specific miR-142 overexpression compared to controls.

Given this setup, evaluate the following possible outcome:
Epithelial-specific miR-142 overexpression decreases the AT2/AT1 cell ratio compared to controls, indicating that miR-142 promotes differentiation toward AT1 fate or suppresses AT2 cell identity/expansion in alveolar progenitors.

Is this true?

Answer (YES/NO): YES